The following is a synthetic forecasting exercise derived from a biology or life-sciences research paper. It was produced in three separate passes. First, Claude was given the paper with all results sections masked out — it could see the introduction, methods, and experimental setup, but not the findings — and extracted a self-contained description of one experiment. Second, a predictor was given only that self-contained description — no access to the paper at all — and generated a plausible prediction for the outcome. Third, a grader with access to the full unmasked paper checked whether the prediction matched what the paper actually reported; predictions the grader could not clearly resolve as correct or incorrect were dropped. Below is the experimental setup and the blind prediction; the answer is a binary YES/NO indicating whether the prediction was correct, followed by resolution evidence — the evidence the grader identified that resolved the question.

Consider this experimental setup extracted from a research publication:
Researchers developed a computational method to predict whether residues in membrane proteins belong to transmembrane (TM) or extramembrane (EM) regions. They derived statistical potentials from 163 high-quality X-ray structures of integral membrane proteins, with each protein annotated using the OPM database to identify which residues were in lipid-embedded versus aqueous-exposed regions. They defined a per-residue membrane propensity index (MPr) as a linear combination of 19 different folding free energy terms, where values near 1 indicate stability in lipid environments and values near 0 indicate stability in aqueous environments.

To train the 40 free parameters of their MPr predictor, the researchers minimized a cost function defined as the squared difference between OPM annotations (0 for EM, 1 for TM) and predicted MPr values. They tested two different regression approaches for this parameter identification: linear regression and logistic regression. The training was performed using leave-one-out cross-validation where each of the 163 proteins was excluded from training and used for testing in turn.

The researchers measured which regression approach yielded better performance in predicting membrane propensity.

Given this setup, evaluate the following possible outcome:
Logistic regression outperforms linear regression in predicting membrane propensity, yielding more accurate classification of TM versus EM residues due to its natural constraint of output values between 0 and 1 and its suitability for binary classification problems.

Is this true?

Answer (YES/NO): NO